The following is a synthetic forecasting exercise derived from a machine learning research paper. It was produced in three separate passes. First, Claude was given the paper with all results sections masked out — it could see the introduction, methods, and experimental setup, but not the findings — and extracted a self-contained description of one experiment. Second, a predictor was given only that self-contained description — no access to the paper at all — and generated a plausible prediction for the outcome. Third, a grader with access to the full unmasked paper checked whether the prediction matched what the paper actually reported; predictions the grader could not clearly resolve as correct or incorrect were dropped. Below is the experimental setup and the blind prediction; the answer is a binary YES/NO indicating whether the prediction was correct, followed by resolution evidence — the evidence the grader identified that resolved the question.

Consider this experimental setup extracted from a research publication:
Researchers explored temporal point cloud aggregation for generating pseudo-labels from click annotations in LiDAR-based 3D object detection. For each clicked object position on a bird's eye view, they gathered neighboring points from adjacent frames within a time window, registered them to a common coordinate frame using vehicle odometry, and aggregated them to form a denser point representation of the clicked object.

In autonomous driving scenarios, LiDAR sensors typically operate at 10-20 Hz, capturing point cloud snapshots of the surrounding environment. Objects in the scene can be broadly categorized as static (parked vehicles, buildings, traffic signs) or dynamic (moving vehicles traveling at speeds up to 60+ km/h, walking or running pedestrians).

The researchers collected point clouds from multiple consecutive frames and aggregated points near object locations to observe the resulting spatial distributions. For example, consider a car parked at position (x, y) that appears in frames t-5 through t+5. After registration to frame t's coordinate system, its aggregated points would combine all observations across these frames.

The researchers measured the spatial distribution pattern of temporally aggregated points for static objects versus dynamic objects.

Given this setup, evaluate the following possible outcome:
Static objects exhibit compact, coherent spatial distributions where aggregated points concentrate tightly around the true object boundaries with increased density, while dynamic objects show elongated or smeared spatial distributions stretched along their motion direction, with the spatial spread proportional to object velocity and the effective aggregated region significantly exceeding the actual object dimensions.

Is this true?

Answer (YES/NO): NO